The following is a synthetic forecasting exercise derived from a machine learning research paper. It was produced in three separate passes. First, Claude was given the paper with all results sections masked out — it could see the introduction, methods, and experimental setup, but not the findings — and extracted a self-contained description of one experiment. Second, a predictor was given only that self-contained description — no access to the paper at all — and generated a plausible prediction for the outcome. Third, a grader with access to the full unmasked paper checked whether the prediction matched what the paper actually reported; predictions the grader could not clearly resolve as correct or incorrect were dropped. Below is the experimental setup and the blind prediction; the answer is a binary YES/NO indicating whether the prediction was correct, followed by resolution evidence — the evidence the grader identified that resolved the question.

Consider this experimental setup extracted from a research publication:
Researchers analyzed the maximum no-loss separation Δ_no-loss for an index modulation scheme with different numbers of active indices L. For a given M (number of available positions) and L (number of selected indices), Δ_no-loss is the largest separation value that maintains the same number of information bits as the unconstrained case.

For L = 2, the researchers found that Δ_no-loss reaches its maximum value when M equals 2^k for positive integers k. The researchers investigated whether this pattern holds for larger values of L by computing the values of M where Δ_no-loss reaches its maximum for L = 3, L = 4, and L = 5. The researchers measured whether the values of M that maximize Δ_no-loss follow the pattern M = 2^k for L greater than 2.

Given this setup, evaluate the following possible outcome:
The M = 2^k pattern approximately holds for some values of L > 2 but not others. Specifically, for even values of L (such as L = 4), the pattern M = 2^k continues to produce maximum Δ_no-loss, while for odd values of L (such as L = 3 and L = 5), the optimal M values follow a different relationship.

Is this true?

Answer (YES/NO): NO